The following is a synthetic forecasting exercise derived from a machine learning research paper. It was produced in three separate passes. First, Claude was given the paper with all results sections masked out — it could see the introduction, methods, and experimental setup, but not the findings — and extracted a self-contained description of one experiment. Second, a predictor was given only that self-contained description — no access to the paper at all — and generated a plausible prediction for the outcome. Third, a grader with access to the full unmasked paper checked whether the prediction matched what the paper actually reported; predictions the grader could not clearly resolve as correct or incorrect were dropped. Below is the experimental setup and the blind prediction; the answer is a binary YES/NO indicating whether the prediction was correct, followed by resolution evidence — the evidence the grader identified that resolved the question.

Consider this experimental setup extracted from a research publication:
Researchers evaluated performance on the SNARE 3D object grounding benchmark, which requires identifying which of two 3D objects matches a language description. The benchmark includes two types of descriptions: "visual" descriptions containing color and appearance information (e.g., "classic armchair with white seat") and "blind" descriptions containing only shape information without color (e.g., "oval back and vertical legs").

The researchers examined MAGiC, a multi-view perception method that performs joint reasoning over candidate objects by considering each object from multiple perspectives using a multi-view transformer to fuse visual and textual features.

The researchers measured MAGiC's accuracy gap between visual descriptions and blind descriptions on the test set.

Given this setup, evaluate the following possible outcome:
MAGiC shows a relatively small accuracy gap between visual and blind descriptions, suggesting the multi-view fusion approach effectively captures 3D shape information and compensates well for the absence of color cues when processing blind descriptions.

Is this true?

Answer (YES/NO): NO